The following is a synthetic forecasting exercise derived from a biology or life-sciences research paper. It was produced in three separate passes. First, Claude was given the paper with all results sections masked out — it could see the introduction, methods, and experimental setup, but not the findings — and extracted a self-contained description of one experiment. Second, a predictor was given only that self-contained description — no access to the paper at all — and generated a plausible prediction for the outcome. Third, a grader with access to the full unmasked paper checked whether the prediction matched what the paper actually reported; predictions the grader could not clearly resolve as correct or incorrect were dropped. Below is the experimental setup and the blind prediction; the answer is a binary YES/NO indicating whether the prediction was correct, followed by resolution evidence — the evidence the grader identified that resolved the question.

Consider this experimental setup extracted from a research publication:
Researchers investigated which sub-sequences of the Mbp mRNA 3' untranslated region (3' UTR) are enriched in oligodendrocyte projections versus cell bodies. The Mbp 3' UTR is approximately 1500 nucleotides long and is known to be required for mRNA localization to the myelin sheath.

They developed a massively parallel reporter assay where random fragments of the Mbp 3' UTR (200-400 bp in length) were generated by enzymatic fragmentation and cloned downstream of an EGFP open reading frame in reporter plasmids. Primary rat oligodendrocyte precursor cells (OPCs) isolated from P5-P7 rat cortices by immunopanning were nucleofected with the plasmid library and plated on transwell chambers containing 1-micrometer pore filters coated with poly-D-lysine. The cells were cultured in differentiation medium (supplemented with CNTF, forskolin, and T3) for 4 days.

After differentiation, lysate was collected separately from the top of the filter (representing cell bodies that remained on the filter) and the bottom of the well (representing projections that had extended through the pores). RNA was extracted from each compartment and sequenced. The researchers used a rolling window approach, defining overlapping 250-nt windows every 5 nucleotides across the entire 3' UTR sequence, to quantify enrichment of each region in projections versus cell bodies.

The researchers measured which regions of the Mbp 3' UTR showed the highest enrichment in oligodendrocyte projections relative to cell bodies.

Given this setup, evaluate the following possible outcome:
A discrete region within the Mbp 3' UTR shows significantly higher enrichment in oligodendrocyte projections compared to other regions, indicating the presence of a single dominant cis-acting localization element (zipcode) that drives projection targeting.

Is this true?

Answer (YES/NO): NO